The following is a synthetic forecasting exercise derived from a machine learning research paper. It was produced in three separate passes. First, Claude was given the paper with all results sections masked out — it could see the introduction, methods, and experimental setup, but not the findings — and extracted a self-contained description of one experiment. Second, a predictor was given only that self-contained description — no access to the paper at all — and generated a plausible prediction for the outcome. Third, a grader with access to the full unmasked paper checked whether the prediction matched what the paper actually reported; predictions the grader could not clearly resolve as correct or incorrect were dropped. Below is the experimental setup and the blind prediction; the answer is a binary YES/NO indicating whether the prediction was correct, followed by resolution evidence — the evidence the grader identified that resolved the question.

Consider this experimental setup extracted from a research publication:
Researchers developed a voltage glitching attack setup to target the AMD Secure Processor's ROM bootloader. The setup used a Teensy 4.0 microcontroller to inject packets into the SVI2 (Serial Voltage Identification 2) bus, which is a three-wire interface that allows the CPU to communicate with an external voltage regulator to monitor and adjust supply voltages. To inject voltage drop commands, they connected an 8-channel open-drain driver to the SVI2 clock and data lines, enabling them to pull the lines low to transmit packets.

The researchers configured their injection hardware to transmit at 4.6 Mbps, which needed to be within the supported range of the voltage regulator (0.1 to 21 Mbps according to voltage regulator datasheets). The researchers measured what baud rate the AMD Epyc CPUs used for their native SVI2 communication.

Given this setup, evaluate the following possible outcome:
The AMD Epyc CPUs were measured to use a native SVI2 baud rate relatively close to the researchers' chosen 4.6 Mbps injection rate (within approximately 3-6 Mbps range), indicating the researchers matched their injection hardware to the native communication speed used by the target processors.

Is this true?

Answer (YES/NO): NO